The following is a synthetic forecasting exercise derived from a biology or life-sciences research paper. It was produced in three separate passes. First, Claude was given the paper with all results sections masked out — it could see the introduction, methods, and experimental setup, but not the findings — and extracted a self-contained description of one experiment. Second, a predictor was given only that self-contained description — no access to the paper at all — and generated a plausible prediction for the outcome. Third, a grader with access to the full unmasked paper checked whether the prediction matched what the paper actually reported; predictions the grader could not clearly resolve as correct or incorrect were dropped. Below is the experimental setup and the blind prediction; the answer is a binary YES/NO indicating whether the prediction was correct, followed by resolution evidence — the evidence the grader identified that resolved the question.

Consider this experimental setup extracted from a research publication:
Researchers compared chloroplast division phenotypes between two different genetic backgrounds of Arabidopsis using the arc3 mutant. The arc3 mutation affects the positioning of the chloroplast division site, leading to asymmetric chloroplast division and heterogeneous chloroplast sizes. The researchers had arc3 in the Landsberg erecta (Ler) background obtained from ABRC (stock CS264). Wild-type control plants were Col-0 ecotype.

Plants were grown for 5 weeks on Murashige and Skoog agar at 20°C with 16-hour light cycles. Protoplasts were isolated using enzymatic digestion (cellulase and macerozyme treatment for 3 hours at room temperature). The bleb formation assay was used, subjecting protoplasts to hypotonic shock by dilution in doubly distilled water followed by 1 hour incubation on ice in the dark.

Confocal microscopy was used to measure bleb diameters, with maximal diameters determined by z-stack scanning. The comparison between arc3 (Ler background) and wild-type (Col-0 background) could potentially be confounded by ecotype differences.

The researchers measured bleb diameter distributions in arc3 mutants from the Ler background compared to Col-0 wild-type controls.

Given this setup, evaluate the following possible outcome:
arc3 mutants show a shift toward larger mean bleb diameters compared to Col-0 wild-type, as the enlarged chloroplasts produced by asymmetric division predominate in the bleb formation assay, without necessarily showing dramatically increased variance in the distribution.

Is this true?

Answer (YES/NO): NO